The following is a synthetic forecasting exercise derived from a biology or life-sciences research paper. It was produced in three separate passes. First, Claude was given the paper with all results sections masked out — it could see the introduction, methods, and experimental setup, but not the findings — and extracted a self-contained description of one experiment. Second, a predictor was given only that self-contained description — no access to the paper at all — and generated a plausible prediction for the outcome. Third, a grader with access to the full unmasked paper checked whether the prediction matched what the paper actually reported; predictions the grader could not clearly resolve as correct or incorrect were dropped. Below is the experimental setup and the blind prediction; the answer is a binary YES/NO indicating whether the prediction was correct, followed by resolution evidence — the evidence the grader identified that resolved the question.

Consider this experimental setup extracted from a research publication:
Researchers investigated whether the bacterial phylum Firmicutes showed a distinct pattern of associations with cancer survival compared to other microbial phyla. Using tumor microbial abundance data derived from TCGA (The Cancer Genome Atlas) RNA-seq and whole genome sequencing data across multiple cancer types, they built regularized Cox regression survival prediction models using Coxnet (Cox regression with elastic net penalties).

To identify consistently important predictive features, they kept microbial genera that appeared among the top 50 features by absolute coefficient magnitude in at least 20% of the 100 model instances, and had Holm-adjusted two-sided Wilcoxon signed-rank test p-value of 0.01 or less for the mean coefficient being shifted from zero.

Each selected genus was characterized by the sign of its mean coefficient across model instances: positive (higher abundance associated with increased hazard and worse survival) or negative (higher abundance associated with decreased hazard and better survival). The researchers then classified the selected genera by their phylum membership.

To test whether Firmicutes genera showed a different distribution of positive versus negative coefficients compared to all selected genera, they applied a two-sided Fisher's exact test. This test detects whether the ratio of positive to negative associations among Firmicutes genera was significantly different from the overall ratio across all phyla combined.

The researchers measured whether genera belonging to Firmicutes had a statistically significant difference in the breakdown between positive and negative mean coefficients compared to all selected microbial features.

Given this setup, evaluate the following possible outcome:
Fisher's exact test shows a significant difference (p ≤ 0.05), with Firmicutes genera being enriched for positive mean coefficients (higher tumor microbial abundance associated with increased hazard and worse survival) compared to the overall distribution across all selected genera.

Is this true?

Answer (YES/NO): YES